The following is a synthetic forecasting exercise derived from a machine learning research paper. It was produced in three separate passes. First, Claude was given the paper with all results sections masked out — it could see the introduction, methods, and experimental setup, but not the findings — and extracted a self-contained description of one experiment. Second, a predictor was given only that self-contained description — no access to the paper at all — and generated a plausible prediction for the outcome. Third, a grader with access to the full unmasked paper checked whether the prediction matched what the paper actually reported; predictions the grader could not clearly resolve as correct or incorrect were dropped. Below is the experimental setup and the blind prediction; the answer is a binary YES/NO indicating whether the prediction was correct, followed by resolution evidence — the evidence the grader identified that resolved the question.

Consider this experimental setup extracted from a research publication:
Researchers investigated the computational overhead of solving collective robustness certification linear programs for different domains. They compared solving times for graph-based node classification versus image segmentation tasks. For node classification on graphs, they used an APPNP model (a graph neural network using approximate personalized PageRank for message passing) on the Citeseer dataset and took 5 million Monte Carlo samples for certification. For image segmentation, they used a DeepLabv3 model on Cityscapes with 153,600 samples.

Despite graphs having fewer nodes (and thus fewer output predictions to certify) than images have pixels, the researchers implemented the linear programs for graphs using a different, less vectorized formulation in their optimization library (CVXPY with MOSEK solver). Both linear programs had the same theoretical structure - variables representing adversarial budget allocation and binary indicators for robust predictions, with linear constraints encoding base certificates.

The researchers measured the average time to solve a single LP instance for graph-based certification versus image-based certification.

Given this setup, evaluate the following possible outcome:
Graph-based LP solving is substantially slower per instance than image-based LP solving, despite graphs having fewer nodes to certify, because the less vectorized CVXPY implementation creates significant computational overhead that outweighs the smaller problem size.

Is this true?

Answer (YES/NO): YES